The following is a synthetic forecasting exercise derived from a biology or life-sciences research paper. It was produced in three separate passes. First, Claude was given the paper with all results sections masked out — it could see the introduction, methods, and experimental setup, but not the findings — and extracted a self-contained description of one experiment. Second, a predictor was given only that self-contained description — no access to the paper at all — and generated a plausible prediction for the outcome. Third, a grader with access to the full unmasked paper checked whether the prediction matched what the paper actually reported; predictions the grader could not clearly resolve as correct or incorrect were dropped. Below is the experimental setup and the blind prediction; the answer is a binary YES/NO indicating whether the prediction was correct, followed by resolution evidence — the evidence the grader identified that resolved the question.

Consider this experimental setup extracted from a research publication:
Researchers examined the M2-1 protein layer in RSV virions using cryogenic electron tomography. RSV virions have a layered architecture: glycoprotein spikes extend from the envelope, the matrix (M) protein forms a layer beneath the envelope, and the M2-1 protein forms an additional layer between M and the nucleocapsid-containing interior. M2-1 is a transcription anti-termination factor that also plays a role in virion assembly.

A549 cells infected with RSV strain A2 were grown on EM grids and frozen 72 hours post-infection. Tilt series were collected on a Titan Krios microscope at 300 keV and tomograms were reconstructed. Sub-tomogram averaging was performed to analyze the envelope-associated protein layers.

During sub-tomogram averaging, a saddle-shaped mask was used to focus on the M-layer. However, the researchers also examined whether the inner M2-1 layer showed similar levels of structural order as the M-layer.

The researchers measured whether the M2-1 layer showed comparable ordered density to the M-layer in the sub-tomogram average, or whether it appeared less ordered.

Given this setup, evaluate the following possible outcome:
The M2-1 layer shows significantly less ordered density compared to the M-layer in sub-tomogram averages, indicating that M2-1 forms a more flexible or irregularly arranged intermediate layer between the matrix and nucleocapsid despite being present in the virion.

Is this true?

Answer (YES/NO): YES